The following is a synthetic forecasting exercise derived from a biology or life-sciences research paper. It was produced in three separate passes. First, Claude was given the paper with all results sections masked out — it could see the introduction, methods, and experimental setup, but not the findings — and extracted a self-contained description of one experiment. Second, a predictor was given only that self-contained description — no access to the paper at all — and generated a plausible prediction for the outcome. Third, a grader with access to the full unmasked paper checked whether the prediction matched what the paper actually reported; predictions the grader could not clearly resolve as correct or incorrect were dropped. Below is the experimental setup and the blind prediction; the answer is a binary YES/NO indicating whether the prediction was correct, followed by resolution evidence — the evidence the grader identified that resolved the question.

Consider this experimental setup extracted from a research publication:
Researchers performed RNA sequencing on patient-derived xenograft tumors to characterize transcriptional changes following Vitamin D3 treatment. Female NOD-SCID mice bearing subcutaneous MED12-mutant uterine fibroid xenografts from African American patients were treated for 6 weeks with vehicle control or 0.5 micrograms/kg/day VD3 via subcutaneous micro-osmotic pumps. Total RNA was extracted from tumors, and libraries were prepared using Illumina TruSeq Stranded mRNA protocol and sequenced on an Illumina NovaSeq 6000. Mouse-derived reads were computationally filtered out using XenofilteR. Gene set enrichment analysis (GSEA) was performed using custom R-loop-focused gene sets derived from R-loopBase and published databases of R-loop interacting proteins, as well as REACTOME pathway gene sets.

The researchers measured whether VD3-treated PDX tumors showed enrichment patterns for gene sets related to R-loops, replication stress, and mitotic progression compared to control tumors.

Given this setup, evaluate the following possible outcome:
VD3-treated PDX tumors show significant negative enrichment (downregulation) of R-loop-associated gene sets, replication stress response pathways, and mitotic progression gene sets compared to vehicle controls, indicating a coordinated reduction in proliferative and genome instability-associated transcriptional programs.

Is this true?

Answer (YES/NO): YES